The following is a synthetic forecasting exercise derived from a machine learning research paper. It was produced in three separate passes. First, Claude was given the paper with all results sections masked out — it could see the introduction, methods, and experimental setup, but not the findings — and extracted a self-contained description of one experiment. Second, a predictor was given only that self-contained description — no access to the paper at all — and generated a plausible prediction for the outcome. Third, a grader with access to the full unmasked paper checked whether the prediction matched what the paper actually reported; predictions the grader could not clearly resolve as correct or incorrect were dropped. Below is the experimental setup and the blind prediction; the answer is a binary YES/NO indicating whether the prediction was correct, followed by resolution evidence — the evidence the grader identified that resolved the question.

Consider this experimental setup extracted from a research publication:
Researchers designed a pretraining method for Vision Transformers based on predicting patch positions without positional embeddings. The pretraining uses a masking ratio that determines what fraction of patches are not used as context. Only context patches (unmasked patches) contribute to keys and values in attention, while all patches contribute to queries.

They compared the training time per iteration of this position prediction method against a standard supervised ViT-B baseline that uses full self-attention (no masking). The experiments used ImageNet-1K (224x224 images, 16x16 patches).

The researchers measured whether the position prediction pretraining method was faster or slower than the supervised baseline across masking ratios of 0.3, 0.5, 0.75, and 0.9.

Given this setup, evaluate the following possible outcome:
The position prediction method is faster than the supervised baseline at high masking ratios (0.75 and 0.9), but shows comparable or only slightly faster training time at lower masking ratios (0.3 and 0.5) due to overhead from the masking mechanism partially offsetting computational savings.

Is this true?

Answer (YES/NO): NO